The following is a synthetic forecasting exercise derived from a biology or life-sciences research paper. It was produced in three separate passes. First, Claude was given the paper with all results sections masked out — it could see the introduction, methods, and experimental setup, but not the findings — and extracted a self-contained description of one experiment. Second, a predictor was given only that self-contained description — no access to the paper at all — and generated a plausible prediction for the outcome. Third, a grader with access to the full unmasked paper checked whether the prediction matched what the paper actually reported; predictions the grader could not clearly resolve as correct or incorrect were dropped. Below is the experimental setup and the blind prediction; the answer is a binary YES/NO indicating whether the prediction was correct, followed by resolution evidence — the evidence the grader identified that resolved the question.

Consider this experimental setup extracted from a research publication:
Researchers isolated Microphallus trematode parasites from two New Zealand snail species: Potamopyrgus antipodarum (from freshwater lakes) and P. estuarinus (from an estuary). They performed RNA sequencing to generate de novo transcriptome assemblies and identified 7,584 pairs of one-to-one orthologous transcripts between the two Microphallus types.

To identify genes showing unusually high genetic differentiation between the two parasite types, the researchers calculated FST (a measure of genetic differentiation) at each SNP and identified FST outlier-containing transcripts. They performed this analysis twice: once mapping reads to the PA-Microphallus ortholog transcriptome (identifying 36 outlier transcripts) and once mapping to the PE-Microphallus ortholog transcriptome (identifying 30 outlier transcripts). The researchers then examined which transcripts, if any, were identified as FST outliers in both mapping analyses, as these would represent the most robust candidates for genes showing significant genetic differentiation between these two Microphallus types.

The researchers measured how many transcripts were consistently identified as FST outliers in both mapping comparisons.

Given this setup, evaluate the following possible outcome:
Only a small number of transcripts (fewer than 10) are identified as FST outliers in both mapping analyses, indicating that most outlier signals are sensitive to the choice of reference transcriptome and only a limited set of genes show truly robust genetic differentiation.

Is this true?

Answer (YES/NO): YES